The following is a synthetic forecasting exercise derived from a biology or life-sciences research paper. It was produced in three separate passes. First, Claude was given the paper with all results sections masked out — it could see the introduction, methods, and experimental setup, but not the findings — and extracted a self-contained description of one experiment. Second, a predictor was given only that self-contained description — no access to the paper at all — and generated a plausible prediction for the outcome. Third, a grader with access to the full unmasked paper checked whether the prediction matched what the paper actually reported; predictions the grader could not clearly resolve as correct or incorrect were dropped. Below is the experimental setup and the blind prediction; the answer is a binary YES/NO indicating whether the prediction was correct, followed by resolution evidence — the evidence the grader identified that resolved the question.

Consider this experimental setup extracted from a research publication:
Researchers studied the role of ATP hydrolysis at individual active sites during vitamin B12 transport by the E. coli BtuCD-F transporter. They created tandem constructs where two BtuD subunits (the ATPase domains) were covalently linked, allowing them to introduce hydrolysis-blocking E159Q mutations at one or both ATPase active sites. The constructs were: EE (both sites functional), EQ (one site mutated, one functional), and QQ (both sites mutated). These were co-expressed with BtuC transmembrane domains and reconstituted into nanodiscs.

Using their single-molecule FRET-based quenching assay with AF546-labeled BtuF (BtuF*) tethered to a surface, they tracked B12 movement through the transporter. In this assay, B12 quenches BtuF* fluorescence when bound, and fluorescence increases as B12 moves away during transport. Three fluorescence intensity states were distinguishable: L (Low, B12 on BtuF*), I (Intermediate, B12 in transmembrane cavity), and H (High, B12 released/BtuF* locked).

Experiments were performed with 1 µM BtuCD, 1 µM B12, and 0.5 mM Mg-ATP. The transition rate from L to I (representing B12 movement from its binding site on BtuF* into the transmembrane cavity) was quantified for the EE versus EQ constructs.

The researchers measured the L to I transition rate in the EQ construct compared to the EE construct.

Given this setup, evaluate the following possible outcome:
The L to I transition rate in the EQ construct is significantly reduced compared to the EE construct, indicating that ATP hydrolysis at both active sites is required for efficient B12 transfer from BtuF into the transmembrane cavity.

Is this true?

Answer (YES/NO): NO